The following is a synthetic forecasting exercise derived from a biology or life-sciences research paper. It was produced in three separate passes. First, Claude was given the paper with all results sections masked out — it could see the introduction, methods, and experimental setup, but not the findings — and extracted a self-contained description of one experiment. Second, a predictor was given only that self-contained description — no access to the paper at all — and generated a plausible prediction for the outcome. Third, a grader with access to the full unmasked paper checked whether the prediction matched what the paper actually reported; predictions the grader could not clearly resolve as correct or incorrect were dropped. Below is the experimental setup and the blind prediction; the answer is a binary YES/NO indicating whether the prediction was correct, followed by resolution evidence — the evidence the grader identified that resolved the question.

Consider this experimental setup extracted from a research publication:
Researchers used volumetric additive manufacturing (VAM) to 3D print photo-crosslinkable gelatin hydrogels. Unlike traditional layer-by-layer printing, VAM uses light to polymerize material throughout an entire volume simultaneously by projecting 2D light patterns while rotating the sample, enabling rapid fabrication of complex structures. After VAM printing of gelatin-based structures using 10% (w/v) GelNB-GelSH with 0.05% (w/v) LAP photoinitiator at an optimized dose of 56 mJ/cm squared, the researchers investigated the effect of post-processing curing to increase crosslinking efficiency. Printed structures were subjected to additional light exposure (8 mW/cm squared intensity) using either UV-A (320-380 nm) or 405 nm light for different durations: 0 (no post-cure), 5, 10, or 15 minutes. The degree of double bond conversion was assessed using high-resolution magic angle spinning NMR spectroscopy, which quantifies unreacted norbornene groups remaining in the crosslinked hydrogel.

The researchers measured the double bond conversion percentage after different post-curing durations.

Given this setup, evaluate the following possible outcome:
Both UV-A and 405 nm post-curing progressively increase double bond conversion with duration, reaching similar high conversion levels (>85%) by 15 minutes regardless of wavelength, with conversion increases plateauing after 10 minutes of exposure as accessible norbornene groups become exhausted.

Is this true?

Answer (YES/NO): NO